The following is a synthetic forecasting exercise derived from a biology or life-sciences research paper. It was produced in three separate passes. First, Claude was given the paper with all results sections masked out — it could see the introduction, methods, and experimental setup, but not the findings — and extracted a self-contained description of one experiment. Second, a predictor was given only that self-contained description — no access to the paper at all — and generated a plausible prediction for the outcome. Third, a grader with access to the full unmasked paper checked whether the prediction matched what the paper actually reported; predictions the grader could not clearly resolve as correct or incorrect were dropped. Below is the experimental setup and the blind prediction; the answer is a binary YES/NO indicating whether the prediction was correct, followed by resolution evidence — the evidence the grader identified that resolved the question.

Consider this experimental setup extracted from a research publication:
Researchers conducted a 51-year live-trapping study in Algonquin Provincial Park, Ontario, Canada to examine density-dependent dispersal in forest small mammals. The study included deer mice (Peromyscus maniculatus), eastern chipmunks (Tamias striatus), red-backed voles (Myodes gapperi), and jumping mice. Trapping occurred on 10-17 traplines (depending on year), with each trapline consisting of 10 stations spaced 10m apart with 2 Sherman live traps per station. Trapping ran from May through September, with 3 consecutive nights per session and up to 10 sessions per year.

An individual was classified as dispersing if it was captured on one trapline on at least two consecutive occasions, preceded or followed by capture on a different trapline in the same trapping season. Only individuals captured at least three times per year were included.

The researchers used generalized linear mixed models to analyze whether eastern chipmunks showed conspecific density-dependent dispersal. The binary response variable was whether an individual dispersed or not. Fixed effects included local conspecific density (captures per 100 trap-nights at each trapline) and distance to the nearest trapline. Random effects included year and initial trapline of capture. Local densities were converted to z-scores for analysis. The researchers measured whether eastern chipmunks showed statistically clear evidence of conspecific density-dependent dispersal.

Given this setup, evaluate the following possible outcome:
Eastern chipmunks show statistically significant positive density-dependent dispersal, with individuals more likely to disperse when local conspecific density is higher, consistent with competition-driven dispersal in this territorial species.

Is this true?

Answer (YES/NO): NO